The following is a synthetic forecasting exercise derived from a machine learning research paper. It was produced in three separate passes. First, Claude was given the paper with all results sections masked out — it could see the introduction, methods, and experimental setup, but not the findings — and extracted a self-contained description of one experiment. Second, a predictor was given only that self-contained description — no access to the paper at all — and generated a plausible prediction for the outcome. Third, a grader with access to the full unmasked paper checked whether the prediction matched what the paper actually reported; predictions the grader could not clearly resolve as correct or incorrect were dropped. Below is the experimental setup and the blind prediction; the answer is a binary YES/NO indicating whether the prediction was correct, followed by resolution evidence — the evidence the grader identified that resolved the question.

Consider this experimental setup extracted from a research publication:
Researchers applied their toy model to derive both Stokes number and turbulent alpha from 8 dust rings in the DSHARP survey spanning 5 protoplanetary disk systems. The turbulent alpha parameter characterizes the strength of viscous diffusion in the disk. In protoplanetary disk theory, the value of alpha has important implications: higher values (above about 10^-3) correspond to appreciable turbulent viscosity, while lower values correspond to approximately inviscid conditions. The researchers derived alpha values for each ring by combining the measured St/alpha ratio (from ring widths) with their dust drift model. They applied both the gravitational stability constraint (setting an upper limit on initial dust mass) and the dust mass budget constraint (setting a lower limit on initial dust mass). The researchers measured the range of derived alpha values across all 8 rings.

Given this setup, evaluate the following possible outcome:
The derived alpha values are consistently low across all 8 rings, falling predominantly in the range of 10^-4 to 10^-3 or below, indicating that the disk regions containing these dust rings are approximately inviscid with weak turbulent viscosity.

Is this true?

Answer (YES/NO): YES